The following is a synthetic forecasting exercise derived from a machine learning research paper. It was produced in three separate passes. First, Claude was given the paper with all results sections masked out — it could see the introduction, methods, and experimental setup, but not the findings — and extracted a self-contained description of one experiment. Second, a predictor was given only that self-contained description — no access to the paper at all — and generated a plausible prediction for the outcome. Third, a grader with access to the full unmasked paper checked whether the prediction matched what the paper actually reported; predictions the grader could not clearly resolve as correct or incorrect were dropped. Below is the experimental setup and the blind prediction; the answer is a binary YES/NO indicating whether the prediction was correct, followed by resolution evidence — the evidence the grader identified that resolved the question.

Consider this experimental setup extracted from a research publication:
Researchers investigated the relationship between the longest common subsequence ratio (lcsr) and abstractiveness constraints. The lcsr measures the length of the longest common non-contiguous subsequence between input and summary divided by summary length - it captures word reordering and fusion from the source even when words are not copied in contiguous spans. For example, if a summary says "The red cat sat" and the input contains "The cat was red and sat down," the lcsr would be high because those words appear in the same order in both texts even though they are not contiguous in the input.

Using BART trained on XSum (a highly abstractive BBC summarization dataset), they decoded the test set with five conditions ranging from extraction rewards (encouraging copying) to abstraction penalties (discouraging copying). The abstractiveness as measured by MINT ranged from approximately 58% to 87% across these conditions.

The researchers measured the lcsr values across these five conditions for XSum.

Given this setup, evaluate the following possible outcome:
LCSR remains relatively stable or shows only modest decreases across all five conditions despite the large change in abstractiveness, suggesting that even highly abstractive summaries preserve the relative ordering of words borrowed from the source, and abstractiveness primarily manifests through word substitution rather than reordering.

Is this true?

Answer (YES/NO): YES